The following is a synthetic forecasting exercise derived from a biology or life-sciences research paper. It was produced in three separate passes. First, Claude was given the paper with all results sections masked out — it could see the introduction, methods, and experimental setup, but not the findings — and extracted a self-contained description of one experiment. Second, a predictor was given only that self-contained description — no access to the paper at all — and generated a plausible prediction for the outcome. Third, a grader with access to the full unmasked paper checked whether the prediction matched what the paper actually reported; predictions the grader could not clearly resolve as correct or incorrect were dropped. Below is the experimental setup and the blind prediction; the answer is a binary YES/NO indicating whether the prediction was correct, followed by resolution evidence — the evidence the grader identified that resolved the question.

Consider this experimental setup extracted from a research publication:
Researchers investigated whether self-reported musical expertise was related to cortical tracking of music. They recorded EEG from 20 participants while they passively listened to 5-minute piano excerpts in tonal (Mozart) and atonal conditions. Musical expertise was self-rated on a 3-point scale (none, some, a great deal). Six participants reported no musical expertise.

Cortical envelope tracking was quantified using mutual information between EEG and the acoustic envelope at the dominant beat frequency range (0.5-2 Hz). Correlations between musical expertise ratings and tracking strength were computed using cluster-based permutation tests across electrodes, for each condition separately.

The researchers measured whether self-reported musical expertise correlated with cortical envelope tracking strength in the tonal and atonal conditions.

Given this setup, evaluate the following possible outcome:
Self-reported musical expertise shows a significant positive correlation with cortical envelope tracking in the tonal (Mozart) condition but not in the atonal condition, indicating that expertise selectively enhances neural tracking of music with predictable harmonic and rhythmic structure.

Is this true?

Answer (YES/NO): NO